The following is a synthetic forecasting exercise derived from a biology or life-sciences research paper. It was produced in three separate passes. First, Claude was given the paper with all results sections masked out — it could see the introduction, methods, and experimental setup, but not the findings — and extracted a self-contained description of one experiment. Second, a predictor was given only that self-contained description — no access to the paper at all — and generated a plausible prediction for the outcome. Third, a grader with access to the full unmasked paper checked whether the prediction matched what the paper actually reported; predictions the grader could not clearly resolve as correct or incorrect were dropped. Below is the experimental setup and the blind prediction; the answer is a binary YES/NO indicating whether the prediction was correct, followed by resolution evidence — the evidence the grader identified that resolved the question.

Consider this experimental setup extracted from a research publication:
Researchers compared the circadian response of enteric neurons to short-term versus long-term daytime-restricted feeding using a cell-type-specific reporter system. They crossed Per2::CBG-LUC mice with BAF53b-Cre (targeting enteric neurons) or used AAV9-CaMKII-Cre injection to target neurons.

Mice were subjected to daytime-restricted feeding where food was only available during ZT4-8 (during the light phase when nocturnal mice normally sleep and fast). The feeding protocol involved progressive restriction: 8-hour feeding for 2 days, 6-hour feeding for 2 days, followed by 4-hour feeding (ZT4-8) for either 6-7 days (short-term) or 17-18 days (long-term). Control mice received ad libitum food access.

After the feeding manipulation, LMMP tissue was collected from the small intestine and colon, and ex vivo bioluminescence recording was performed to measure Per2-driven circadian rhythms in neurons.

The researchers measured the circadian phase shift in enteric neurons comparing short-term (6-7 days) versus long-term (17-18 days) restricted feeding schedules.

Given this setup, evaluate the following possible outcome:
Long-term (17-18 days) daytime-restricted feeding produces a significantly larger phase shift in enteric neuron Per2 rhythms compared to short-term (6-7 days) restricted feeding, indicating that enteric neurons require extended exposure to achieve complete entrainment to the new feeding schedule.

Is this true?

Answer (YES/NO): NO